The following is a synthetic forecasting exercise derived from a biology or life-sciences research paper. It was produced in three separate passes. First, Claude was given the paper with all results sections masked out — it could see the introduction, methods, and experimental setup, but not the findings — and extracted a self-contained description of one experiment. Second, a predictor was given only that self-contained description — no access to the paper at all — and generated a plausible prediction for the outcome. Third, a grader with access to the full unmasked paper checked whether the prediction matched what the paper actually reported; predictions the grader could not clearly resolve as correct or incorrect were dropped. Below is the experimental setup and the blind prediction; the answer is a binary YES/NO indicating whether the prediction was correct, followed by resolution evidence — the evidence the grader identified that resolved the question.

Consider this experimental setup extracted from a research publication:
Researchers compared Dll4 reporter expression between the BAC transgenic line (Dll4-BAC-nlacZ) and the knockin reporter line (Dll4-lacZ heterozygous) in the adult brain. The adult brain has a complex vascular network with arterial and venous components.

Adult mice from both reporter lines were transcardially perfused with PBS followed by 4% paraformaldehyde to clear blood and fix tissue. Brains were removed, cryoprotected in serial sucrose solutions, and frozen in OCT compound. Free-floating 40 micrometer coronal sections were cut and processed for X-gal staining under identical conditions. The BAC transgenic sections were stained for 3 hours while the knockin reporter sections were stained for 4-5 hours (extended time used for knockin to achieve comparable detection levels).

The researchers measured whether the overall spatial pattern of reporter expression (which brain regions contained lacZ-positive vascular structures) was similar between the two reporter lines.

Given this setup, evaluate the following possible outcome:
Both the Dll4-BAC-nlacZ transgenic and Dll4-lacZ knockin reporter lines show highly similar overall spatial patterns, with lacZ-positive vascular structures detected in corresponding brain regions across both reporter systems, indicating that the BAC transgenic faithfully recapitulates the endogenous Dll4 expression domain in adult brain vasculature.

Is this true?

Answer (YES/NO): YES